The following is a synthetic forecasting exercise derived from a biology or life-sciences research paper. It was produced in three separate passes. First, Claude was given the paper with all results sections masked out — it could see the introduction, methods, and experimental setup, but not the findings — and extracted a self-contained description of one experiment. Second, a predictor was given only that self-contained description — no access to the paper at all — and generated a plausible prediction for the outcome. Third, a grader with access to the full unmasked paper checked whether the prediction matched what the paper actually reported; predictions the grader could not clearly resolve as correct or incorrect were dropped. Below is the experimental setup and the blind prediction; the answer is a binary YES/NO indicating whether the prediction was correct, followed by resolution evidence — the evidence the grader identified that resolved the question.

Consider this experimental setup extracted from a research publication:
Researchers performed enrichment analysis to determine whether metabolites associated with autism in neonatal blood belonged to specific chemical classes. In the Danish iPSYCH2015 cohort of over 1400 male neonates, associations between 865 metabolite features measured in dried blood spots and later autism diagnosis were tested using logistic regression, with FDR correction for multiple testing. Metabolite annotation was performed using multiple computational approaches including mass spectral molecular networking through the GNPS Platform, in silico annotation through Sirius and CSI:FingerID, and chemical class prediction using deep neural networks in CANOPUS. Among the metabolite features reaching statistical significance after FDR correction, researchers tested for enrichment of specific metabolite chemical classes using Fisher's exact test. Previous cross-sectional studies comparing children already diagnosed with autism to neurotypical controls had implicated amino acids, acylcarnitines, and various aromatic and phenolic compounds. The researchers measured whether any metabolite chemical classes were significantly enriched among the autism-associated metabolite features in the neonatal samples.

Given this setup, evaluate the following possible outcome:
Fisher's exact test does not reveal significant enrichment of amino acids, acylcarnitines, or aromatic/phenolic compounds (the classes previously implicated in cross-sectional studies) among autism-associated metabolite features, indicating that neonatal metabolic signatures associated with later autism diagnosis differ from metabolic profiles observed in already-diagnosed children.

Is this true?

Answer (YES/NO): NO